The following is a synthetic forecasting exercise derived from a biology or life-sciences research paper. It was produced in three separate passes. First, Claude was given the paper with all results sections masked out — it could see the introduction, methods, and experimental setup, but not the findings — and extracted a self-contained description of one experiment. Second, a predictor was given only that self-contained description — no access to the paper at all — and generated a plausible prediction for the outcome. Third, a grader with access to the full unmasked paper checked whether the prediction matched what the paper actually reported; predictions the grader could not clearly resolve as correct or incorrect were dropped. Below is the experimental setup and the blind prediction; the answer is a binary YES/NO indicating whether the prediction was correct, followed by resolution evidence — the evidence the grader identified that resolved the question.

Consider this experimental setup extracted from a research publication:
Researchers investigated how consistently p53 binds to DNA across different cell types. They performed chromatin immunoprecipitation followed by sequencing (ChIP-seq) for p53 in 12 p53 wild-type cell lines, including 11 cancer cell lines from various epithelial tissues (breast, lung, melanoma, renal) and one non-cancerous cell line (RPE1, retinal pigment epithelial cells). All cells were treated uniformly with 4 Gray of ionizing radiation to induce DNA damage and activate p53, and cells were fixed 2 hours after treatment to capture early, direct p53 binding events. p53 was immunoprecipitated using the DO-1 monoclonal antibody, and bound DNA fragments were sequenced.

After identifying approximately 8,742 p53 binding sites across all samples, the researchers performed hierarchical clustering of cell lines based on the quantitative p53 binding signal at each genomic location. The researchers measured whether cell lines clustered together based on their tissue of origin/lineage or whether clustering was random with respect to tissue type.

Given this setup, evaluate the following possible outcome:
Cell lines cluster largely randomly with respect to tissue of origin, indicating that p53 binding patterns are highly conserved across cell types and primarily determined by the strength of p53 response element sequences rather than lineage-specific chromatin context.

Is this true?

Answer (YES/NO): NO